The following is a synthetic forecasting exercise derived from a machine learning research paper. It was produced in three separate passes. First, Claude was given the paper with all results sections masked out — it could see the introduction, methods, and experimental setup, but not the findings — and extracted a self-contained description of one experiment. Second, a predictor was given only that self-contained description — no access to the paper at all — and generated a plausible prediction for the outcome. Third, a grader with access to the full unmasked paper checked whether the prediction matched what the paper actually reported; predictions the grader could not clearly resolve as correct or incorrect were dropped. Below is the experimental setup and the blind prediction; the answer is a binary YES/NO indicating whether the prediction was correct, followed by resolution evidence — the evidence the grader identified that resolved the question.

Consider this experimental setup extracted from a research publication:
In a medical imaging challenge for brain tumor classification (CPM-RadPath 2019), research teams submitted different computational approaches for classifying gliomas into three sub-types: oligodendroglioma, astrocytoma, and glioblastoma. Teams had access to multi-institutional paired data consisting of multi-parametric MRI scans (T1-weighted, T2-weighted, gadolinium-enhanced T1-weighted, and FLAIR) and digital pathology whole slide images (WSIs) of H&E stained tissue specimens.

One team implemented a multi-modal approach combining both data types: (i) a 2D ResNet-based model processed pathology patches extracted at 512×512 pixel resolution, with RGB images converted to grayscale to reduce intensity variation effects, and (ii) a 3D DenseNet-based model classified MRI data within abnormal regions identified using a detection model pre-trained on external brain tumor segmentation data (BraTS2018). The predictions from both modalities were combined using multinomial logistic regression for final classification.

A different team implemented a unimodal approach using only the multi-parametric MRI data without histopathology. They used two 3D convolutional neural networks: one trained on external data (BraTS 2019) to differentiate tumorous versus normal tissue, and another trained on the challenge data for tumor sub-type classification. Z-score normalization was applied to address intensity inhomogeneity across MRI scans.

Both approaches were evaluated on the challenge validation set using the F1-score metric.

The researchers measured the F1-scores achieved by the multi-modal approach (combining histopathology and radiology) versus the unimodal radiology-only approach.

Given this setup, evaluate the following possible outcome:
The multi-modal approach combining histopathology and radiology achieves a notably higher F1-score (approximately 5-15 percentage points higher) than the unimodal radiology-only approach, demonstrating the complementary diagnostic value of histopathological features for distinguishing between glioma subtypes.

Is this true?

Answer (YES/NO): NO